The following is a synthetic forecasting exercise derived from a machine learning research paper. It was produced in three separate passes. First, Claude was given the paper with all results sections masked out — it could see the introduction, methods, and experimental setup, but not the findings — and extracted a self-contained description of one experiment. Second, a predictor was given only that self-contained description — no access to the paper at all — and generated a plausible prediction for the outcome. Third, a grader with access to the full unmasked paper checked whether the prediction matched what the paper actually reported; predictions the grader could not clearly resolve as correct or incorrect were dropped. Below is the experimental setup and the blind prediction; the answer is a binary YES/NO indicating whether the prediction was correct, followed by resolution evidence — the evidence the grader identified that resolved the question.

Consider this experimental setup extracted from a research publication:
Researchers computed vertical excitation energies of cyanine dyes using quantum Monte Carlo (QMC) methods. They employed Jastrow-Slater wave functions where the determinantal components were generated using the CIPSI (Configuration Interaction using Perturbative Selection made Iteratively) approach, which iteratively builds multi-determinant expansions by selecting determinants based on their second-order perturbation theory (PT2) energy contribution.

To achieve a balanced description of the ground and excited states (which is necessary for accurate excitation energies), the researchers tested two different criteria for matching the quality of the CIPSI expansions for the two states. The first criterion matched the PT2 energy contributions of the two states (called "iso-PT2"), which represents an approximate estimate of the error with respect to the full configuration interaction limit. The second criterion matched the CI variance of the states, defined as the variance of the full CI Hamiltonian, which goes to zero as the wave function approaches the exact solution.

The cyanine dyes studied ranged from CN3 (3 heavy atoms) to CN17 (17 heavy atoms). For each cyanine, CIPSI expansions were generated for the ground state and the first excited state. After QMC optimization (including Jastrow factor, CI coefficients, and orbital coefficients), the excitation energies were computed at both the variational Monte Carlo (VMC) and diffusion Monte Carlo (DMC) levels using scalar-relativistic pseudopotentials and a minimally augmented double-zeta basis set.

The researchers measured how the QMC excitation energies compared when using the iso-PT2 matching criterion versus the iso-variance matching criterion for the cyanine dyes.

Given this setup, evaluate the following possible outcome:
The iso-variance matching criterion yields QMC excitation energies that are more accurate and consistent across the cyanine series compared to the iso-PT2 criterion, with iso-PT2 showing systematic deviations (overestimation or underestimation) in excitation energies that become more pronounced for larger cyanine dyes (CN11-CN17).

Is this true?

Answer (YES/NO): NO